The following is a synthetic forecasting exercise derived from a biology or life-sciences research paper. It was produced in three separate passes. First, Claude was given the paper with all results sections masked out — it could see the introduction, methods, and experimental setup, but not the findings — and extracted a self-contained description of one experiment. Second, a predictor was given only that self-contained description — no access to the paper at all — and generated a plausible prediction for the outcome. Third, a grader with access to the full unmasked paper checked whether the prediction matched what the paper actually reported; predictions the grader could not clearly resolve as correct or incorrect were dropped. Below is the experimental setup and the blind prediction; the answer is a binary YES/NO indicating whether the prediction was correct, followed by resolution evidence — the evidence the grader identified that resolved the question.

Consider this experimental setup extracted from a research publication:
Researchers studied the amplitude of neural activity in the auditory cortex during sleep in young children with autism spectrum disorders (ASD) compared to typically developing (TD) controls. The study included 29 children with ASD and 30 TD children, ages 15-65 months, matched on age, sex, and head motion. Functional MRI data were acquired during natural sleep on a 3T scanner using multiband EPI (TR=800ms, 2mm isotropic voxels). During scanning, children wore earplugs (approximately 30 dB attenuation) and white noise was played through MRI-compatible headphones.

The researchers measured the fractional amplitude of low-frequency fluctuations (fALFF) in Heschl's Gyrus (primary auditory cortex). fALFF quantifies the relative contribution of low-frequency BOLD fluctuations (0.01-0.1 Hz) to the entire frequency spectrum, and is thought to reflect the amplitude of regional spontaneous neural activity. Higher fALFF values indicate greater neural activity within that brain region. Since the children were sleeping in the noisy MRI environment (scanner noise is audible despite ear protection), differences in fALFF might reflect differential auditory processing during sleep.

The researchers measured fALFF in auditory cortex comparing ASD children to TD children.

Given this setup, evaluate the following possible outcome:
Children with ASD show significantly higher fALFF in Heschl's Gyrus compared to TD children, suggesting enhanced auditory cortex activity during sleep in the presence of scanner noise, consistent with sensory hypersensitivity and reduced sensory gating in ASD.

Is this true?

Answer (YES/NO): NO